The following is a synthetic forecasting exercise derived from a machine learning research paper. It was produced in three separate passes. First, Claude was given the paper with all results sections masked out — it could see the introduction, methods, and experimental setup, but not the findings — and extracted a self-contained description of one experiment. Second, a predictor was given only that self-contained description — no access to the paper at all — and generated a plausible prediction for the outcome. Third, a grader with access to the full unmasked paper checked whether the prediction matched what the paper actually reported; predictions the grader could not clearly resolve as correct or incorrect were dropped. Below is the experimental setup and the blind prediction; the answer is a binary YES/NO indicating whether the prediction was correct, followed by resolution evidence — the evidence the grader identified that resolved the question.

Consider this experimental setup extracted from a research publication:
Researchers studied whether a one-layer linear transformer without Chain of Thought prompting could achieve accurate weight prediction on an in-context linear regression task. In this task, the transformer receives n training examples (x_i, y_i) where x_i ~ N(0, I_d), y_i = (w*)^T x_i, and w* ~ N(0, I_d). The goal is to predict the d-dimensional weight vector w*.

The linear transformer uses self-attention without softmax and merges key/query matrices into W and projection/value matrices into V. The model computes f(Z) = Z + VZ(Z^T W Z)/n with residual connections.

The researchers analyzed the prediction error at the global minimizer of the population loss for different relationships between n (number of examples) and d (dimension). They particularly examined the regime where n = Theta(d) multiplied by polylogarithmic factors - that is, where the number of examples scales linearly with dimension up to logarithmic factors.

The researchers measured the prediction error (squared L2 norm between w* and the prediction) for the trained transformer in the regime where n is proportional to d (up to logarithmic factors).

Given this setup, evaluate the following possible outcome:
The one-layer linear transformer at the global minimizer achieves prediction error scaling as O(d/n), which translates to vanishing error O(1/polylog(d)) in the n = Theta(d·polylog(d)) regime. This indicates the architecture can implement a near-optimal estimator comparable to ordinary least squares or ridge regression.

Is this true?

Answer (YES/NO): NO